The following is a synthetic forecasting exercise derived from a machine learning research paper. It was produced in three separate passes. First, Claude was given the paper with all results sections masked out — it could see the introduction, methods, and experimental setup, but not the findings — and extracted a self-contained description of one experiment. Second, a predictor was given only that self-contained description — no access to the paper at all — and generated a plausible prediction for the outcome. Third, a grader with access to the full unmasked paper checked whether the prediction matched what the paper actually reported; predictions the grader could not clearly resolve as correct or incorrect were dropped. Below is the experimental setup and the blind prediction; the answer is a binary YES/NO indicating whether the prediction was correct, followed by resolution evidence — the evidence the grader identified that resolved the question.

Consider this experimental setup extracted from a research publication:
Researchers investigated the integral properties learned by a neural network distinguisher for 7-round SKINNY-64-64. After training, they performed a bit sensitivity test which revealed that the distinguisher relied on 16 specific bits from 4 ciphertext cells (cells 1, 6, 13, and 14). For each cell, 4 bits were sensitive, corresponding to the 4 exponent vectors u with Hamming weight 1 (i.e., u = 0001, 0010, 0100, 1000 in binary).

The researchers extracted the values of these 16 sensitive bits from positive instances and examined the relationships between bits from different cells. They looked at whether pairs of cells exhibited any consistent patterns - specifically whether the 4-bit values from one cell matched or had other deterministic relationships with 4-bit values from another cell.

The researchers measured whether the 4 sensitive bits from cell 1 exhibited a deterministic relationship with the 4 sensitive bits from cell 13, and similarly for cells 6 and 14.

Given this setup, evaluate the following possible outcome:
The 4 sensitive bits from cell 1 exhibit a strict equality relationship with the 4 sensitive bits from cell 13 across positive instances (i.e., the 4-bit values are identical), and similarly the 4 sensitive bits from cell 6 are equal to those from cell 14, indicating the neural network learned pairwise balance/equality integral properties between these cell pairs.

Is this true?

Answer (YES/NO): YES